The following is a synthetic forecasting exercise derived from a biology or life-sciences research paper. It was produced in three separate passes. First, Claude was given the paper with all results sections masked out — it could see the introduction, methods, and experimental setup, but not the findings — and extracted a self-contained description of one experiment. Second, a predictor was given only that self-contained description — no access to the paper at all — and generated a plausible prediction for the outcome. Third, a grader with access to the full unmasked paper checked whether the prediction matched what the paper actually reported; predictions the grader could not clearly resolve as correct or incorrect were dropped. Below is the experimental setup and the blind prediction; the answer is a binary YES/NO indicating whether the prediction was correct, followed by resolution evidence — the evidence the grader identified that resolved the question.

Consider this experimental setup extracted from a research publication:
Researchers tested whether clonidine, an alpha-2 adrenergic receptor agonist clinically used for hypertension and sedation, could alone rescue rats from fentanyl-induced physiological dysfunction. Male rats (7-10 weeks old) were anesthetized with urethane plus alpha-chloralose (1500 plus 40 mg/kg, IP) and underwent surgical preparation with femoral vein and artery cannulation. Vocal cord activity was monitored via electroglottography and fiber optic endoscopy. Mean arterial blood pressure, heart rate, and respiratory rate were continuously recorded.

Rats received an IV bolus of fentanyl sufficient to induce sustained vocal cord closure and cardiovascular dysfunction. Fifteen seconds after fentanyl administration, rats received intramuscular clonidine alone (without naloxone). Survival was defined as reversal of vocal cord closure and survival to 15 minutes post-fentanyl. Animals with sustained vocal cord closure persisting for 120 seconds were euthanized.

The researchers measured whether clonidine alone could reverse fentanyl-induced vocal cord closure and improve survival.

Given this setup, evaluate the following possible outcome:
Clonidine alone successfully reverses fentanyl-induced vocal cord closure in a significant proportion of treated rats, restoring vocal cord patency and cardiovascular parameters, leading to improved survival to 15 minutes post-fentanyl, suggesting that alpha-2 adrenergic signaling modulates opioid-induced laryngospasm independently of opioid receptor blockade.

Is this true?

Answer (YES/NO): NO